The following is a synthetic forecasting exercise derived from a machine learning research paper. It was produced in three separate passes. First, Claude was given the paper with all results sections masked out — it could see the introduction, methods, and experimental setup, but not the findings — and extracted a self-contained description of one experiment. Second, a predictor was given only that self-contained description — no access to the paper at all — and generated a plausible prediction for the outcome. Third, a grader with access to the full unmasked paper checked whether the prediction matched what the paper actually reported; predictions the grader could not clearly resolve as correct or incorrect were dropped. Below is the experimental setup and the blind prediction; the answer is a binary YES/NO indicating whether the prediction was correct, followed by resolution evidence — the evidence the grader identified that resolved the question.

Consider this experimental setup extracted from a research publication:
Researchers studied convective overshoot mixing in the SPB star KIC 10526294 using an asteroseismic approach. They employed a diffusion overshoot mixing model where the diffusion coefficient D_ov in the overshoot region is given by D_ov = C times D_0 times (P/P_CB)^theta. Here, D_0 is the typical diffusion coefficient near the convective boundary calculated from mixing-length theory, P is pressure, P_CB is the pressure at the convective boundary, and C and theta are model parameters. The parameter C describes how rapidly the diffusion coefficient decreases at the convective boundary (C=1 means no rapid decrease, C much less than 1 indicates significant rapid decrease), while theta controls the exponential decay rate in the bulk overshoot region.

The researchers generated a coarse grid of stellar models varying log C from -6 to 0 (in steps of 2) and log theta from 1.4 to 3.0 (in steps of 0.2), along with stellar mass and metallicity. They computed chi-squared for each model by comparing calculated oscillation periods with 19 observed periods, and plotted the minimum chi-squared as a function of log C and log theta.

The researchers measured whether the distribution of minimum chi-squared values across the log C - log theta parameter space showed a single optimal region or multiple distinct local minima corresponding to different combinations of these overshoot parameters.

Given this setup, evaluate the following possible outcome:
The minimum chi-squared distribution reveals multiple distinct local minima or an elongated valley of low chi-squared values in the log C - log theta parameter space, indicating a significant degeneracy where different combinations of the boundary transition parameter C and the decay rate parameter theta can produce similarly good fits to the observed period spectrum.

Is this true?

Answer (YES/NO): YES